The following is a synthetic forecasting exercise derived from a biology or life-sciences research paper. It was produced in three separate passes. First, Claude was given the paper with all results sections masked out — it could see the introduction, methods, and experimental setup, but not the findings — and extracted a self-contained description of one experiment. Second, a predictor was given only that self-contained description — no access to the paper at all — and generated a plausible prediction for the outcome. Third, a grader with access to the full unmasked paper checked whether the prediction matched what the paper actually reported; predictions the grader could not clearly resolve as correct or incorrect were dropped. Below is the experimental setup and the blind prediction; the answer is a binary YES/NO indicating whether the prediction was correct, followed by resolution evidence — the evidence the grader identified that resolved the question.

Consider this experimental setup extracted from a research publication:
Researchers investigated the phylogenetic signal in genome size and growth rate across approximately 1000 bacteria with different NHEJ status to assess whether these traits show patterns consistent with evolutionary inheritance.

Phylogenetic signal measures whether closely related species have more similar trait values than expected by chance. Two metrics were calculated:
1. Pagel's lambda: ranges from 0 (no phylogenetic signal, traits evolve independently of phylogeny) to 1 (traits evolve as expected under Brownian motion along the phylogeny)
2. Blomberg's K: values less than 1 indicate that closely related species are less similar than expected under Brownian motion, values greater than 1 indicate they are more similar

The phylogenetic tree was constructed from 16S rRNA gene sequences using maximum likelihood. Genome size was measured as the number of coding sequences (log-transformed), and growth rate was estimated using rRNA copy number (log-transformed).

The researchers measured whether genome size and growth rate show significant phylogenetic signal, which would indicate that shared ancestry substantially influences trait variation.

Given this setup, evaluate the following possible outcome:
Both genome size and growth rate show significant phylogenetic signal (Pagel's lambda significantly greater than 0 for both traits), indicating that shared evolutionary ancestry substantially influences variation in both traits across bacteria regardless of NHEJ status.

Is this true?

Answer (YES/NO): YES